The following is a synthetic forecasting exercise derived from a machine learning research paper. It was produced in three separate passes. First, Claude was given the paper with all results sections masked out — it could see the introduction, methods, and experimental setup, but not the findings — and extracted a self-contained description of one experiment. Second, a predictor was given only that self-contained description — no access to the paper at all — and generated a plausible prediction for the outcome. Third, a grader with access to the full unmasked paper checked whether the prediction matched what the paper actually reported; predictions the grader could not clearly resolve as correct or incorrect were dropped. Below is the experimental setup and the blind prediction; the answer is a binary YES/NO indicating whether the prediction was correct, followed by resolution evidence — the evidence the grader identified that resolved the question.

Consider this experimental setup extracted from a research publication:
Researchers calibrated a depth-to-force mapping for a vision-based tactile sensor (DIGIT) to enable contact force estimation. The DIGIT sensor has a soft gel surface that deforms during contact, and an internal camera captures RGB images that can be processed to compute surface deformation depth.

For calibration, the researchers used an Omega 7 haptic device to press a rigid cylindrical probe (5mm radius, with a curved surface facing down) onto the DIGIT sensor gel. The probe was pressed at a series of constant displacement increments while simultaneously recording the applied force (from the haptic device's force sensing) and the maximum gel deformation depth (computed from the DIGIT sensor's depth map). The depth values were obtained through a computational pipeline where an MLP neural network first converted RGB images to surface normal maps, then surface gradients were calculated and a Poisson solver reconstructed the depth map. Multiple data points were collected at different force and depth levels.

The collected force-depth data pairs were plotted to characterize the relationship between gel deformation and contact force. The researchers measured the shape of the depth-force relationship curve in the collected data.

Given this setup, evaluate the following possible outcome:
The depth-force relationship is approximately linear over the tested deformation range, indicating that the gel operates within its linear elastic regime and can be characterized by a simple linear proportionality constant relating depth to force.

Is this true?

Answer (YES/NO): NO